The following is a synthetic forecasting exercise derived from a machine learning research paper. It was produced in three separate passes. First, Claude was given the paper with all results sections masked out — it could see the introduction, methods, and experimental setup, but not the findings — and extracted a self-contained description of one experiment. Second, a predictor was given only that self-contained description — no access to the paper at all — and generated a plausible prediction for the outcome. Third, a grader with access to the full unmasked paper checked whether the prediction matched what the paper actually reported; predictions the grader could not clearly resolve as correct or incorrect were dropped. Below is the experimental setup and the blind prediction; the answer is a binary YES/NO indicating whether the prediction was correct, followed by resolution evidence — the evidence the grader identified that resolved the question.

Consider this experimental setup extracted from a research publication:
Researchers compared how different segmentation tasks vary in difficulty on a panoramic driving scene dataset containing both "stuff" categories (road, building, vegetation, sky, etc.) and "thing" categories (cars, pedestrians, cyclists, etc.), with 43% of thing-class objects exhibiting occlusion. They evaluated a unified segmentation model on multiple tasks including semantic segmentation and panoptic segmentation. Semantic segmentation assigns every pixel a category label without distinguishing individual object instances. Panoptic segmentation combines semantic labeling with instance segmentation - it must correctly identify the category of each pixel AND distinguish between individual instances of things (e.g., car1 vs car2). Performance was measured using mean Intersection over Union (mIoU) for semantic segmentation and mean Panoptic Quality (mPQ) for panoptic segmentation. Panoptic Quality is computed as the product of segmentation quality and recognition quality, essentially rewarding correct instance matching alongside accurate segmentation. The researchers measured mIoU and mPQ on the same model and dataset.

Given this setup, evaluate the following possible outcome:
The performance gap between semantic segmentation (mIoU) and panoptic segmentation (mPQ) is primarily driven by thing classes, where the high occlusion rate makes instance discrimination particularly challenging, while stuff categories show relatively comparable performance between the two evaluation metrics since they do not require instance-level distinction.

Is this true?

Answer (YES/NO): YES